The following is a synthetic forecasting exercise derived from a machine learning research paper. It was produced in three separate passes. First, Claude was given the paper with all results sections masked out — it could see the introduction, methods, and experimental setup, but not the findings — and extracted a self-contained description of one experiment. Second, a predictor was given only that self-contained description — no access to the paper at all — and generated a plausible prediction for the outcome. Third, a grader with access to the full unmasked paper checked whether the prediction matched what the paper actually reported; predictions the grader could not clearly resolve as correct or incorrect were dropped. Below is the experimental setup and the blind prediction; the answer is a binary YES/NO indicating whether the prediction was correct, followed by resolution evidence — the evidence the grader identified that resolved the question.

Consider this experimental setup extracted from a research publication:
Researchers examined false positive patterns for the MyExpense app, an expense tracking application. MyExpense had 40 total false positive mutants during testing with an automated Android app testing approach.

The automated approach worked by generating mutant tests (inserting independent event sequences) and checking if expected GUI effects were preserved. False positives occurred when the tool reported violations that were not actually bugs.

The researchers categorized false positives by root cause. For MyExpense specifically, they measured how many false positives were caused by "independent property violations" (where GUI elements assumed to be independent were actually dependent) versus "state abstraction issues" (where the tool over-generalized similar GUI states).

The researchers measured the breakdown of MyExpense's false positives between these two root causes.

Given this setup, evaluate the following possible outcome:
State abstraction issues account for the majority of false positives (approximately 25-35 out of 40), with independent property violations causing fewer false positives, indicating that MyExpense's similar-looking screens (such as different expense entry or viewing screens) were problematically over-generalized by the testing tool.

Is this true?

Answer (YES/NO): YES